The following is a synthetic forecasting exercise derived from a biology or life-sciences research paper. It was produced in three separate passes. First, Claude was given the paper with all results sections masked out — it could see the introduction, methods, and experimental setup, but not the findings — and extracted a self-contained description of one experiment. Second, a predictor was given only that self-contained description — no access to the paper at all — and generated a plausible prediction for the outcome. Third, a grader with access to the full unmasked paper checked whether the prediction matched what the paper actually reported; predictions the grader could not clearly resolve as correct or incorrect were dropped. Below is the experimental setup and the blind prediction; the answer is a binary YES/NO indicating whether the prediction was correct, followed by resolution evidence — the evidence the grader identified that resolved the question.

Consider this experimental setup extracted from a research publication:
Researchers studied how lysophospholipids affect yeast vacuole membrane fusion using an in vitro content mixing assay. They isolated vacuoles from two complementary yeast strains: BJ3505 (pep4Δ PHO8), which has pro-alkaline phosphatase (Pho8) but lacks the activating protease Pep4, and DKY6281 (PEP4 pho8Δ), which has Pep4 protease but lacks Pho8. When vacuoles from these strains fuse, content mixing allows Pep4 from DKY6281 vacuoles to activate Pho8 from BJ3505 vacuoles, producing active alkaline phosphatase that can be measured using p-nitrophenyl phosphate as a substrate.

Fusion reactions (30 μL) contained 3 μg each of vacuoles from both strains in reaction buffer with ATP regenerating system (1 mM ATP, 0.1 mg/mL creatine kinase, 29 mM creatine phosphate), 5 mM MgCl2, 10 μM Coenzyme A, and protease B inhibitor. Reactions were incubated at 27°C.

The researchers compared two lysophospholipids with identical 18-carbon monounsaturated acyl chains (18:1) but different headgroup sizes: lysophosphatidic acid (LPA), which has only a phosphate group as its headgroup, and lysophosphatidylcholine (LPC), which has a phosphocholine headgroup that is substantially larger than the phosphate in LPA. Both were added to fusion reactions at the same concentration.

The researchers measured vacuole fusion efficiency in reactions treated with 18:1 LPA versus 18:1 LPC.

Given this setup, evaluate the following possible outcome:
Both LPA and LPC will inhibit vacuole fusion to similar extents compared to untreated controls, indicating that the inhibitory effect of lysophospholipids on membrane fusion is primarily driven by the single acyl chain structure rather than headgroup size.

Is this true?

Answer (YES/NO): NO